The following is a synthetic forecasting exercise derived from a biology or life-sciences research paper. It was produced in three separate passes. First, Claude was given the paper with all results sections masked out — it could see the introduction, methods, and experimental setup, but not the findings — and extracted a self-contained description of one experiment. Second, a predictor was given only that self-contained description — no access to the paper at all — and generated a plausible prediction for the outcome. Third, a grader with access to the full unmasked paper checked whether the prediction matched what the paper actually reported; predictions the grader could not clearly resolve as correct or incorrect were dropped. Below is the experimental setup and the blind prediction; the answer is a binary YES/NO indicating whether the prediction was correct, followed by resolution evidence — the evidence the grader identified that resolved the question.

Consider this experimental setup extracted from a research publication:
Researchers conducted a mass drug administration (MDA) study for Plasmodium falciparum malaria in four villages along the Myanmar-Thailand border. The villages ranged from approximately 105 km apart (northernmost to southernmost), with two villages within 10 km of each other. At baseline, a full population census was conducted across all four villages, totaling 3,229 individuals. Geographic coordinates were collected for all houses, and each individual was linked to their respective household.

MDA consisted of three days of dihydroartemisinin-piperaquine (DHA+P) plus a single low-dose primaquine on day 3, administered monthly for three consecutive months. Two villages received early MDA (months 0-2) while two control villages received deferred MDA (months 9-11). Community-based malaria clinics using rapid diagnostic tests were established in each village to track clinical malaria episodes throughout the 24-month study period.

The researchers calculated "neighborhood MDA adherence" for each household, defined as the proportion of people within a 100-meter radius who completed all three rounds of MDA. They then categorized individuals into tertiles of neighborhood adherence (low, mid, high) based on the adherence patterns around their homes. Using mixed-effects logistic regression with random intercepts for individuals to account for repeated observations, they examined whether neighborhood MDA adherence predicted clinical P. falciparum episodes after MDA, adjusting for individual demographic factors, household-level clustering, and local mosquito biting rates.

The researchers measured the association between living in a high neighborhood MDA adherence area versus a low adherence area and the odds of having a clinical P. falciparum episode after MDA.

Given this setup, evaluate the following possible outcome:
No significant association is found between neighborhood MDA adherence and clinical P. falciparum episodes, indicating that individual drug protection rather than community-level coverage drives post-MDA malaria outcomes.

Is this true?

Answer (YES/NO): NO